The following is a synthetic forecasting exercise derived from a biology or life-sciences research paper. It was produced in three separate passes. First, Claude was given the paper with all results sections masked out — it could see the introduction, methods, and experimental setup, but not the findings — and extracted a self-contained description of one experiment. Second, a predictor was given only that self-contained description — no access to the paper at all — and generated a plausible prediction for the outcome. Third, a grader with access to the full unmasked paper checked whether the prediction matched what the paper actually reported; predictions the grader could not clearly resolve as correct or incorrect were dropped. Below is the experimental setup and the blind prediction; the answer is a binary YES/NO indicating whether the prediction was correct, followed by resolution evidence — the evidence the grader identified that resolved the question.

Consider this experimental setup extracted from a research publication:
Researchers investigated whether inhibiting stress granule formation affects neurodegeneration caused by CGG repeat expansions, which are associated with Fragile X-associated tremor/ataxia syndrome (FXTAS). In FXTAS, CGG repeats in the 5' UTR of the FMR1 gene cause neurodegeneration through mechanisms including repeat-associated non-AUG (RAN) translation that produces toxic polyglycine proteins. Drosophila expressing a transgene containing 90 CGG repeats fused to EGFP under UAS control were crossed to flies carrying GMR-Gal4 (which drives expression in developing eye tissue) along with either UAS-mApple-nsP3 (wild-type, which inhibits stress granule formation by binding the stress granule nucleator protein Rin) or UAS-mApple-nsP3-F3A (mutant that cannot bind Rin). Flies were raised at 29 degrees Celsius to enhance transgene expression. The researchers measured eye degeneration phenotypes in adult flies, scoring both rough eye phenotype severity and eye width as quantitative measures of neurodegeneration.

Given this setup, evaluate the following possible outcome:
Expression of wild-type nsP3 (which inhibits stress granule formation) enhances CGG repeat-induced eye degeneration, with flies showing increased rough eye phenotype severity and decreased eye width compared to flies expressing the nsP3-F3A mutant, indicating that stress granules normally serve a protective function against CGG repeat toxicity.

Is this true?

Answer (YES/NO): NO